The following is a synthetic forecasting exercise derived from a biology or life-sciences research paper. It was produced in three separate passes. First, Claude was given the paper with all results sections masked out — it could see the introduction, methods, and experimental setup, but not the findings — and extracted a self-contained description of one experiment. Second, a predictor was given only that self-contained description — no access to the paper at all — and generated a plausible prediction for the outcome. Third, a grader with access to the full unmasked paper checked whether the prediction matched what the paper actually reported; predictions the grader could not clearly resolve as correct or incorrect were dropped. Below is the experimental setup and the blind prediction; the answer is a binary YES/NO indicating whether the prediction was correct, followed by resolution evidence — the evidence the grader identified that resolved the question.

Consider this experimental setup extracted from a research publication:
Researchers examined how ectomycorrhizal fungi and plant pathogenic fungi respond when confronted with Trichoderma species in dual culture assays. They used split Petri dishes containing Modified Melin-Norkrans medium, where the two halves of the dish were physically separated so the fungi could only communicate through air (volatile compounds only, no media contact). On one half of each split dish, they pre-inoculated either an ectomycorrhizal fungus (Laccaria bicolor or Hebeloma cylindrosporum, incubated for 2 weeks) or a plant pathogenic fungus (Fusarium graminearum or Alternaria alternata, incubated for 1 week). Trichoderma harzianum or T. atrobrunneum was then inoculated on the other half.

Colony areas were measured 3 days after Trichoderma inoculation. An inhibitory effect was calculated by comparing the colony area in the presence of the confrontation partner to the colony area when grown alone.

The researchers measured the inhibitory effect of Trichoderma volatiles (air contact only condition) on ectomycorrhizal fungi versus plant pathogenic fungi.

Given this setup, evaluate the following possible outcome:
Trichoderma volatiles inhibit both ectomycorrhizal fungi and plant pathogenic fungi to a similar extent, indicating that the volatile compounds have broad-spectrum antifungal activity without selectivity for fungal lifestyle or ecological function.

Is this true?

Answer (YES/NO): NO